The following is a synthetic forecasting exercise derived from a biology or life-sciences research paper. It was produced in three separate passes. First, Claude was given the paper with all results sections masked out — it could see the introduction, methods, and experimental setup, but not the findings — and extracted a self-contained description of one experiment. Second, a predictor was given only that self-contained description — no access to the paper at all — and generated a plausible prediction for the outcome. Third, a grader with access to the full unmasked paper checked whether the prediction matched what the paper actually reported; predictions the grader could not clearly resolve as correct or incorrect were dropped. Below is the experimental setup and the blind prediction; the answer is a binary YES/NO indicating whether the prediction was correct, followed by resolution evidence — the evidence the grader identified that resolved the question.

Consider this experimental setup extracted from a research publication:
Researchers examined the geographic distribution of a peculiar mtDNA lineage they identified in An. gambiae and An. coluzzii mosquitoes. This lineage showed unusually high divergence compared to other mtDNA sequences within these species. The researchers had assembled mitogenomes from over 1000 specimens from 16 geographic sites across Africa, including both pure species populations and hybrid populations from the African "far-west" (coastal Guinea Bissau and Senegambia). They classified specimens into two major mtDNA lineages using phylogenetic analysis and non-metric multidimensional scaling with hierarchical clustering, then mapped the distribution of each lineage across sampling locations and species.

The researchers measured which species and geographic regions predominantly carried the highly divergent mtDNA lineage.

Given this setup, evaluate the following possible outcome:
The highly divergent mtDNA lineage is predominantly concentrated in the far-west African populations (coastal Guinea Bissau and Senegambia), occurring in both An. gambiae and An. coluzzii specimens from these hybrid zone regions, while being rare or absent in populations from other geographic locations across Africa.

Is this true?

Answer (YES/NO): NO